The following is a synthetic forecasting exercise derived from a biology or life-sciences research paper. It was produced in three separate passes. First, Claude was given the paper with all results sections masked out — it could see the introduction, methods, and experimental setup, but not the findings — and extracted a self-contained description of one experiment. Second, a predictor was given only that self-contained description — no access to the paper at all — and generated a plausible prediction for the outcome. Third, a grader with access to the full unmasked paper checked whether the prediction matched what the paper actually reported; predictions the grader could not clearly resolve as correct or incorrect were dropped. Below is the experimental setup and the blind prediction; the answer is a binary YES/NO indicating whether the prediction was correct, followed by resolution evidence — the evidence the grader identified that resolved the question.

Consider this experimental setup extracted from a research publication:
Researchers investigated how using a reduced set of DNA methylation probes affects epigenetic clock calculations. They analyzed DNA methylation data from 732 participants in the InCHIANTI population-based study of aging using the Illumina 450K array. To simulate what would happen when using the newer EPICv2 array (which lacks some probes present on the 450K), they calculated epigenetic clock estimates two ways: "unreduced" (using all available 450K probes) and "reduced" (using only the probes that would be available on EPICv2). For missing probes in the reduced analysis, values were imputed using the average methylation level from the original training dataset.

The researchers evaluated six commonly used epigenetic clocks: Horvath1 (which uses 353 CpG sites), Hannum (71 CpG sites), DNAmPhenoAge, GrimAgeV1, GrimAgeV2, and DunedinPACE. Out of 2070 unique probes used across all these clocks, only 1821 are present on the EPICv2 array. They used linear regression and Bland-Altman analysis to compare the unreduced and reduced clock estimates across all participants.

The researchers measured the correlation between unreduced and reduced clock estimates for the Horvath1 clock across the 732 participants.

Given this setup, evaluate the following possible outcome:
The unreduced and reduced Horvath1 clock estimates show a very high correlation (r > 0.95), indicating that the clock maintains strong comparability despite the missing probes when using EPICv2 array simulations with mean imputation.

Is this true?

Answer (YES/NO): YES